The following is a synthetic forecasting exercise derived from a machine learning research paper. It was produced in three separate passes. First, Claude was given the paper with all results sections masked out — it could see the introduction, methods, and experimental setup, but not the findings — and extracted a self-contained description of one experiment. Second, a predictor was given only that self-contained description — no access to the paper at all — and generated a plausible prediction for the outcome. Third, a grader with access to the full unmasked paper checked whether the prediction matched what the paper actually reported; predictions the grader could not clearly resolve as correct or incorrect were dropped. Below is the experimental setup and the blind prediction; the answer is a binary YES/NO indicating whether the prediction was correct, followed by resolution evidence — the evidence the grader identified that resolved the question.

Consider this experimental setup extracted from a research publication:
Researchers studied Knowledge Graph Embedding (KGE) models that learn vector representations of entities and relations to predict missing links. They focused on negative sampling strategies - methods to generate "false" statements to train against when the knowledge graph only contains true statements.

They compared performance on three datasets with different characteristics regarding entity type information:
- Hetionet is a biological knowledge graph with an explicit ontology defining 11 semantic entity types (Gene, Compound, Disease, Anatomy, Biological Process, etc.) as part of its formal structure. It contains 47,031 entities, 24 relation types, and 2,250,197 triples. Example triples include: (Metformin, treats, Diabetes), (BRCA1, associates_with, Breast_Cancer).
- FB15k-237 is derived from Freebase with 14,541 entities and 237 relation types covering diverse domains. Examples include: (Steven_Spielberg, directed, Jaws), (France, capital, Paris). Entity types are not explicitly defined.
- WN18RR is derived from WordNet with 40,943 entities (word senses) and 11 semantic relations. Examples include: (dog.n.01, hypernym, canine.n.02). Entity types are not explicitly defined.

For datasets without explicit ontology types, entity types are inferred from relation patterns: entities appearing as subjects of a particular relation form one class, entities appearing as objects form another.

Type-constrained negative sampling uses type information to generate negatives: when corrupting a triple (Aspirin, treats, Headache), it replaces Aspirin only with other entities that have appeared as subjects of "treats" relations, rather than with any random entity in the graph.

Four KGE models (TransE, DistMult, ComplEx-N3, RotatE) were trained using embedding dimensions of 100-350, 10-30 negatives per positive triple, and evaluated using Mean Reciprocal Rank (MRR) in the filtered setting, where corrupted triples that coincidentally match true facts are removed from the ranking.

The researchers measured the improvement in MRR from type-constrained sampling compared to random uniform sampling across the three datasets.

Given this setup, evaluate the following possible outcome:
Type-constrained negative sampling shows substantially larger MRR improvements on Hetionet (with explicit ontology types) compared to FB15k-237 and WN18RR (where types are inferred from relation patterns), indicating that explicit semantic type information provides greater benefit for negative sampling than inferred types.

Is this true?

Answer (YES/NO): YES